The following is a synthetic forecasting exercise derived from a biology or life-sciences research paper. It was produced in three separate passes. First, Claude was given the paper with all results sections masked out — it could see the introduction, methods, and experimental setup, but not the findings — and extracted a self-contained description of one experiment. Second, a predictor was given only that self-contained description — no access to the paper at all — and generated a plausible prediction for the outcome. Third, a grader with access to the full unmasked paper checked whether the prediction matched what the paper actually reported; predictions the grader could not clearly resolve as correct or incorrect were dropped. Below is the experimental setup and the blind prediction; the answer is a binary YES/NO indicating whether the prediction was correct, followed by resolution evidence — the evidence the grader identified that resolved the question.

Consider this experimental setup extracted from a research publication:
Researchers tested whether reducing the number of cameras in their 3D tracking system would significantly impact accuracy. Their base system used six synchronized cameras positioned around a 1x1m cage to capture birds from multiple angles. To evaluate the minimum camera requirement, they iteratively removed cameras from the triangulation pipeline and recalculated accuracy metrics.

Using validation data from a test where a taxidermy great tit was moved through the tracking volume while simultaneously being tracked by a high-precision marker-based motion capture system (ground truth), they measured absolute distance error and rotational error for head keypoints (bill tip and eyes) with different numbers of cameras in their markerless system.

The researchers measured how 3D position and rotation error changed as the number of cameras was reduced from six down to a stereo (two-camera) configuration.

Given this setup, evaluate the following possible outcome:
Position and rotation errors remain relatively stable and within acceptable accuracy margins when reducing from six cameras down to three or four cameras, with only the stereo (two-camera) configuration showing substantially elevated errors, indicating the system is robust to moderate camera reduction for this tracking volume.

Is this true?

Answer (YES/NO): NO